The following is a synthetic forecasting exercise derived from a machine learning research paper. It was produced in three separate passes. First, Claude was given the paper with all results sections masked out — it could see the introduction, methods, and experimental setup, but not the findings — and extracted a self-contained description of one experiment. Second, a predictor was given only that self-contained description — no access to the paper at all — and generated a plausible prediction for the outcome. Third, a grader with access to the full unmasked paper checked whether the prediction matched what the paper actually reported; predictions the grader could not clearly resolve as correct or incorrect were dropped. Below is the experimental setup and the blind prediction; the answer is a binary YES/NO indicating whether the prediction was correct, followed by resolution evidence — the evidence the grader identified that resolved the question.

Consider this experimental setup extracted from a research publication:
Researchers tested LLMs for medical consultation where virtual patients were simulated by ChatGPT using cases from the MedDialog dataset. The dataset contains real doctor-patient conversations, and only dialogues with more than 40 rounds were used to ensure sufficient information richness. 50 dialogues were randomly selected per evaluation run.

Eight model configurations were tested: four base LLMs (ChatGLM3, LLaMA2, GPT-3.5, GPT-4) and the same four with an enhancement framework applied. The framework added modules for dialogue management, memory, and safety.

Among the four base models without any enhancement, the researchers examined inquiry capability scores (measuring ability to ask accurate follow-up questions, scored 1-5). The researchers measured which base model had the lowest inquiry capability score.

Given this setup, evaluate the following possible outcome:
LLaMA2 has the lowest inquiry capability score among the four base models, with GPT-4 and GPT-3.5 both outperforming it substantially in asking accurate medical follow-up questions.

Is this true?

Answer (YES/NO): NO